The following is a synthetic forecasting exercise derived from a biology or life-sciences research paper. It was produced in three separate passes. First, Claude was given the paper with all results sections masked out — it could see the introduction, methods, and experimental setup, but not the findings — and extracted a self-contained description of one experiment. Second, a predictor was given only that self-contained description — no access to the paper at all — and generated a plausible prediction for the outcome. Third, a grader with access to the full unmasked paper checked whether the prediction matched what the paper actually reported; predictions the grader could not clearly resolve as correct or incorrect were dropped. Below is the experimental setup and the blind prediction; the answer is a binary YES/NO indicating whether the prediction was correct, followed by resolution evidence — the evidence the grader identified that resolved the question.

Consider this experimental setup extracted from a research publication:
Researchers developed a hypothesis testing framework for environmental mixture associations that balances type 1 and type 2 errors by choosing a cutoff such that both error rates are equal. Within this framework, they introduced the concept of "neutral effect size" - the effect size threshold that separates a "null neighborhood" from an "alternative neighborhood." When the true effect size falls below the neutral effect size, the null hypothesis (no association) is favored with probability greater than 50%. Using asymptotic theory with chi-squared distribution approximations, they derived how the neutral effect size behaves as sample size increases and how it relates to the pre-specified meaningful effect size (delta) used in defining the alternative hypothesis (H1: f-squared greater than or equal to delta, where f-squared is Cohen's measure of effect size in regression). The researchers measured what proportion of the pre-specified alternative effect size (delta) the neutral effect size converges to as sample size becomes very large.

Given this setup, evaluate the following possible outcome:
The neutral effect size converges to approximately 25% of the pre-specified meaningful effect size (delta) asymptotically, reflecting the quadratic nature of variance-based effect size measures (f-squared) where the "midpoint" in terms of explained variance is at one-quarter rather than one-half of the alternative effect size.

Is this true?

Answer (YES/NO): YES